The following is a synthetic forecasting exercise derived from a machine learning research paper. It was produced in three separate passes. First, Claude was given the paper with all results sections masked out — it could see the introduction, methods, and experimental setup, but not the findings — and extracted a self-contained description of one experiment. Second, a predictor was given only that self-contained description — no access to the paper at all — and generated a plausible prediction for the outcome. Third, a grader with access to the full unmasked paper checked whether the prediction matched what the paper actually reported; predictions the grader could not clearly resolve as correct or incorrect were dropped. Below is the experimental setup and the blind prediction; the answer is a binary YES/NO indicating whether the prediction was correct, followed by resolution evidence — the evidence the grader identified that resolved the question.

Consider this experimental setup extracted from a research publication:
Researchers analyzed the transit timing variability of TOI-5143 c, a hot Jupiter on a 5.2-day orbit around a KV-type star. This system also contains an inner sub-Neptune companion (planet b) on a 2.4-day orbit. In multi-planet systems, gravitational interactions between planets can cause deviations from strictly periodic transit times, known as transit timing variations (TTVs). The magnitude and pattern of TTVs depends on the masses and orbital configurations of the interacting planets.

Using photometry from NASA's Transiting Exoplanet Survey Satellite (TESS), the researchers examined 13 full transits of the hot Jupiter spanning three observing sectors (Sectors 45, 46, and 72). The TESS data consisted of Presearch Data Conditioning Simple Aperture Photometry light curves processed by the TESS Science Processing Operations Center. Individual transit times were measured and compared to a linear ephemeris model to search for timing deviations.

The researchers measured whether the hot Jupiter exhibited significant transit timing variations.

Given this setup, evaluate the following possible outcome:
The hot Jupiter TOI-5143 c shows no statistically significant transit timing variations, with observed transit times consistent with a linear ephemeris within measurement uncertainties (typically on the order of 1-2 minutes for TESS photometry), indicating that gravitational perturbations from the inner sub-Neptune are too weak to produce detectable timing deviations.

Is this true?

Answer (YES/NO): YES